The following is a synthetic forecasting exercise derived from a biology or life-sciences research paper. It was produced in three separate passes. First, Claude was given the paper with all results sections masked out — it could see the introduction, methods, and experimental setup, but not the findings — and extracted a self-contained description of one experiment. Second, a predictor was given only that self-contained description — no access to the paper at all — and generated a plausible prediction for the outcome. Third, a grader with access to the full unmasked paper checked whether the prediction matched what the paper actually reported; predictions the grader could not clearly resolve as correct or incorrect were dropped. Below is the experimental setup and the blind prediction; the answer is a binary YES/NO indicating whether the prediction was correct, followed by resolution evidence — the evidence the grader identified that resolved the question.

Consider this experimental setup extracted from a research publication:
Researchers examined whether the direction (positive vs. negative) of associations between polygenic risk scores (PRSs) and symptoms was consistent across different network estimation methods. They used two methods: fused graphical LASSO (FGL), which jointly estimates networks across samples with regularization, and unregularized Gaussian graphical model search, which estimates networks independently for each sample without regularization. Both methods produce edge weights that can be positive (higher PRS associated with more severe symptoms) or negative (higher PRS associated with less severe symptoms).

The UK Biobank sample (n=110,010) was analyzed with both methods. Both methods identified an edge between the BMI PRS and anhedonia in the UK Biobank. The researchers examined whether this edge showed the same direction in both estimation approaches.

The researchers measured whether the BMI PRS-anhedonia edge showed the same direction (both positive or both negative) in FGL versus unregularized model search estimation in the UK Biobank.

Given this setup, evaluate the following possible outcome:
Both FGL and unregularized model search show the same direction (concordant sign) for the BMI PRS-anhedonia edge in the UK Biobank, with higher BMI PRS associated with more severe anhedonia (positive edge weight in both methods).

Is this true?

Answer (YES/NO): NO